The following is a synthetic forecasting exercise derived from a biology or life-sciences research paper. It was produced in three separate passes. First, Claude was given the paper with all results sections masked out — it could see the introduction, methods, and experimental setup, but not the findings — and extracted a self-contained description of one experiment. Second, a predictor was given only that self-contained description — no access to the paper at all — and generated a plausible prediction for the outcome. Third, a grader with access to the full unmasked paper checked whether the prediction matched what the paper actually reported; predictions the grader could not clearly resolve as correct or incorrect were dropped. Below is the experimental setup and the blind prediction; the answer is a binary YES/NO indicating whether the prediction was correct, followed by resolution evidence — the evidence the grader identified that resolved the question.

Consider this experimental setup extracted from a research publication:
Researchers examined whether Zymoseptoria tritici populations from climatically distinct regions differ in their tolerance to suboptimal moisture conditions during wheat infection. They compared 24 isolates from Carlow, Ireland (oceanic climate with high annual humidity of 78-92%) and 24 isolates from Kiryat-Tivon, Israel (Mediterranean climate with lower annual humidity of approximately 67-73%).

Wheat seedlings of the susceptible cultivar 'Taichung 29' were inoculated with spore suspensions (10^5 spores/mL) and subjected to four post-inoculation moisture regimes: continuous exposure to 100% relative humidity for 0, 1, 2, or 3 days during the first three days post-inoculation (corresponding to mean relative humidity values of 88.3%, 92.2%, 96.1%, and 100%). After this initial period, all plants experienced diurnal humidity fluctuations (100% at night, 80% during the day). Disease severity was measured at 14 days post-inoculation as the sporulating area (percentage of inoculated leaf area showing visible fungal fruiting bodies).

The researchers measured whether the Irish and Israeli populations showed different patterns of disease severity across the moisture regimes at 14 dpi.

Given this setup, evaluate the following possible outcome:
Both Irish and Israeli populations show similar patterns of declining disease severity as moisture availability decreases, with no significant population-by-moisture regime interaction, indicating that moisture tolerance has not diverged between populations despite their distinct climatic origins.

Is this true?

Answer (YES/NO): NO